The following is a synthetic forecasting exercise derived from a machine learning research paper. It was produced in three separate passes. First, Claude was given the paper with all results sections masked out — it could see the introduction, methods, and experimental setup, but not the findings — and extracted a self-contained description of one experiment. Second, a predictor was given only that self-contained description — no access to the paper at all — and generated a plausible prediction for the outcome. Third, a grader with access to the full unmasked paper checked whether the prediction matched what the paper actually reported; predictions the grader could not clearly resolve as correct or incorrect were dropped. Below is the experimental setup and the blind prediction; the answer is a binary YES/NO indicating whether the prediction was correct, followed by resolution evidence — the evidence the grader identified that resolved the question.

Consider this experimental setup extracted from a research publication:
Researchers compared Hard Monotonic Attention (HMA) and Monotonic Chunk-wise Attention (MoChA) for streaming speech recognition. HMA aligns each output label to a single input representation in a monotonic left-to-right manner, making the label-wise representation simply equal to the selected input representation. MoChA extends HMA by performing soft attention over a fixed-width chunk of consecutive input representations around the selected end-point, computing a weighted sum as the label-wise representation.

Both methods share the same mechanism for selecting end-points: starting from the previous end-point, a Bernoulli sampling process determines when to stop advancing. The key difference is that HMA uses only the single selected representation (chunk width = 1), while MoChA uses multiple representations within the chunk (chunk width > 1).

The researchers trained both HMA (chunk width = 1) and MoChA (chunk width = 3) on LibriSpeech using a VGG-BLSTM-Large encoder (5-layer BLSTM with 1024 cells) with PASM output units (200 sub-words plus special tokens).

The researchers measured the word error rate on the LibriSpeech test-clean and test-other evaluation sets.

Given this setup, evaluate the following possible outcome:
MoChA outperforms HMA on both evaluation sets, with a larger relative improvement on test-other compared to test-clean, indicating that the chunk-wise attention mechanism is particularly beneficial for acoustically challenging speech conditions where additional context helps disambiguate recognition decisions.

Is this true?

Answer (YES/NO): NO